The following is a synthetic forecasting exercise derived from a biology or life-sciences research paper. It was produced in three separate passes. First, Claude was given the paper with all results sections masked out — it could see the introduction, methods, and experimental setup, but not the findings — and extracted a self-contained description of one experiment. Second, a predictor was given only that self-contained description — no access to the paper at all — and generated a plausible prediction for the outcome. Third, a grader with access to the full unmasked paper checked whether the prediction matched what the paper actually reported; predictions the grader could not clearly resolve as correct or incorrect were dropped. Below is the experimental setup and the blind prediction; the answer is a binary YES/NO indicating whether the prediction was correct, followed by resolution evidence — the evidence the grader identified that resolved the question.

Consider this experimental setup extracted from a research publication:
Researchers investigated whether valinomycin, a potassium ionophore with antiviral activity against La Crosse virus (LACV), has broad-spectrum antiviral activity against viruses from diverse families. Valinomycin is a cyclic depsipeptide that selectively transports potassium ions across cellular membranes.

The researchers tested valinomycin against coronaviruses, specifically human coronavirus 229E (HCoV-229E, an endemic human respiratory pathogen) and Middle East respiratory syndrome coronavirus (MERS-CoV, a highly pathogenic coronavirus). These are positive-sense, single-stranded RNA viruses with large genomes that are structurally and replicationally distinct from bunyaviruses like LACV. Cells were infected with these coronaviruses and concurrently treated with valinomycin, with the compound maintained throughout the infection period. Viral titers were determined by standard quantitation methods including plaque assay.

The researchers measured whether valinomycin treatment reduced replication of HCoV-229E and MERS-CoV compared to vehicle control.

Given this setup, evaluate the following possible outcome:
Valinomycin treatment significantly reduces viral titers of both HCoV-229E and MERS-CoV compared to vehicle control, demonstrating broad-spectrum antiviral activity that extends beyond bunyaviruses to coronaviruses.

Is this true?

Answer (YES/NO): YES